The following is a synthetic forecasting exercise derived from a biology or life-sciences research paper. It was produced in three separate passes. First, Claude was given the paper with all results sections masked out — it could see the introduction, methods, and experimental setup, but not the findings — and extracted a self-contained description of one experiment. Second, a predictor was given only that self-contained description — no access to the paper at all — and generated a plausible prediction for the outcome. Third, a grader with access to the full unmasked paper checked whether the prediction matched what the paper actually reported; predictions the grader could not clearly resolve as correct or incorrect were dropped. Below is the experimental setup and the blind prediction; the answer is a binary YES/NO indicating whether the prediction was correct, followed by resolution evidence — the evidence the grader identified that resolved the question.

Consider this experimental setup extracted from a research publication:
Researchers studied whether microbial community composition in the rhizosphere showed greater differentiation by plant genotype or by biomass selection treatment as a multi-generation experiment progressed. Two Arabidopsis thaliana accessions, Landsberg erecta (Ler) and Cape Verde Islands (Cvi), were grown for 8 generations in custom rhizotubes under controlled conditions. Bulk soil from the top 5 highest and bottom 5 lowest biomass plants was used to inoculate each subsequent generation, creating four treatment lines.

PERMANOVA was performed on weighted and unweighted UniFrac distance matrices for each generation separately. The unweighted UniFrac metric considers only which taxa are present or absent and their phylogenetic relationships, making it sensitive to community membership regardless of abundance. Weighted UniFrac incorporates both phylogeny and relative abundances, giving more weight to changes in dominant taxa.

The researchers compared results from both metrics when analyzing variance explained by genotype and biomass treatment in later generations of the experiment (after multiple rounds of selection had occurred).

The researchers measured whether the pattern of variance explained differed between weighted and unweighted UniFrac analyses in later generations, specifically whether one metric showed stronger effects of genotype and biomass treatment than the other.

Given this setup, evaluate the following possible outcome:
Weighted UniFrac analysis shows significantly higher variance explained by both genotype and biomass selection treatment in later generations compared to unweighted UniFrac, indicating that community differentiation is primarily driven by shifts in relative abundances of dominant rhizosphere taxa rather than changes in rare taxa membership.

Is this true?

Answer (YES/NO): NO